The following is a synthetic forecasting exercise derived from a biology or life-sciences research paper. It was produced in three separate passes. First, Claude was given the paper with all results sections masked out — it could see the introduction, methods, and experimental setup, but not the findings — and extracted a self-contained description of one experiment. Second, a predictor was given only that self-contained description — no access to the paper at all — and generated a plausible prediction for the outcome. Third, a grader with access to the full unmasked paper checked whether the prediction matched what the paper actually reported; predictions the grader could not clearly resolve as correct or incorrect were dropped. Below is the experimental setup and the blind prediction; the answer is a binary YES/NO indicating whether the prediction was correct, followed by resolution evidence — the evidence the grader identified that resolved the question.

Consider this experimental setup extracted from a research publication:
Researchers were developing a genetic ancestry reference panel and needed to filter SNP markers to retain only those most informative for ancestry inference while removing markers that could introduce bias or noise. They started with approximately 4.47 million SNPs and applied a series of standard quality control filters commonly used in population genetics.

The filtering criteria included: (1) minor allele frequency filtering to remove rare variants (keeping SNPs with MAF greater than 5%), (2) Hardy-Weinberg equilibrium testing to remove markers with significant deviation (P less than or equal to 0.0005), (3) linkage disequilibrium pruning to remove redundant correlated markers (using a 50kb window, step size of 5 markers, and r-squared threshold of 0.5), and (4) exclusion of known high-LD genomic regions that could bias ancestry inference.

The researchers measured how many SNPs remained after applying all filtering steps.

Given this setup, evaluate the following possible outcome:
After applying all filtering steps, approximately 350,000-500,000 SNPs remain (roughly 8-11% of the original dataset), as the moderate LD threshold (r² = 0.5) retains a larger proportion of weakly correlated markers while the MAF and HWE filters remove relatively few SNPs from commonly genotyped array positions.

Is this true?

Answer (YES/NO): NO